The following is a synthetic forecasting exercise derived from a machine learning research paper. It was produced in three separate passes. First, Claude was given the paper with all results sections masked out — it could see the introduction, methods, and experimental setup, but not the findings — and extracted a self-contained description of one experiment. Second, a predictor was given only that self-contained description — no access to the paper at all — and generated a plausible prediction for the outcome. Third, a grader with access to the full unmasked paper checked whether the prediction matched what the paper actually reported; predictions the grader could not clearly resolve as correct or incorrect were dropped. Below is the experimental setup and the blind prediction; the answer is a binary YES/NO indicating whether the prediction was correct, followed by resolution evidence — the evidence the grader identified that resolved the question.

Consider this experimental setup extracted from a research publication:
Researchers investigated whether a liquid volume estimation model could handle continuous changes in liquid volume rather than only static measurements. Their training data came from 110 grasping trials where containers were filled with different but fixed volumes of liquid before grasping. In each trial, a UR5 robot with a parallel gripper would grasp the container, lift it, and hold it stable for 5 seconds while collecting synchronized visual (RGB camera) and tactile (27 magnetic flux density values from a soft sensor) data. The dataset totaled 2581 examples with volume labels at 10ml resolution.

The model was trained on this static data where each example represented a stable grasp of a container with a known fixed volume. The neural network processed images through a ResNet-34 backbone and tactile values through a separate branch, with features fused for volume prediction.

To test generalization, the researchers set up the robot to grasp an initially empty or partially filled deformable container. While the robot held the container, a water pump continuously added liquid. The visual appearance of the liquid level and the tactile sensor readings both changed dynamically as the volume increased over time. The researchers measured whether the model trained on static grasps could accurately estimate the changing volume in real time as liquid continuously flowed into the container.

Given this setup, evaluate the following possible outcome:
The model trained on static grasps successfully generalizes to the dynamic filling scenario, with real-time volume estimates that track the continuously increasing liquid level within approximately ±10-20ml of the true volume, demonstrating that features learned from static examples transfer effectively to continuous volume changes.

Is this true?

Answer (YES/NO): NO